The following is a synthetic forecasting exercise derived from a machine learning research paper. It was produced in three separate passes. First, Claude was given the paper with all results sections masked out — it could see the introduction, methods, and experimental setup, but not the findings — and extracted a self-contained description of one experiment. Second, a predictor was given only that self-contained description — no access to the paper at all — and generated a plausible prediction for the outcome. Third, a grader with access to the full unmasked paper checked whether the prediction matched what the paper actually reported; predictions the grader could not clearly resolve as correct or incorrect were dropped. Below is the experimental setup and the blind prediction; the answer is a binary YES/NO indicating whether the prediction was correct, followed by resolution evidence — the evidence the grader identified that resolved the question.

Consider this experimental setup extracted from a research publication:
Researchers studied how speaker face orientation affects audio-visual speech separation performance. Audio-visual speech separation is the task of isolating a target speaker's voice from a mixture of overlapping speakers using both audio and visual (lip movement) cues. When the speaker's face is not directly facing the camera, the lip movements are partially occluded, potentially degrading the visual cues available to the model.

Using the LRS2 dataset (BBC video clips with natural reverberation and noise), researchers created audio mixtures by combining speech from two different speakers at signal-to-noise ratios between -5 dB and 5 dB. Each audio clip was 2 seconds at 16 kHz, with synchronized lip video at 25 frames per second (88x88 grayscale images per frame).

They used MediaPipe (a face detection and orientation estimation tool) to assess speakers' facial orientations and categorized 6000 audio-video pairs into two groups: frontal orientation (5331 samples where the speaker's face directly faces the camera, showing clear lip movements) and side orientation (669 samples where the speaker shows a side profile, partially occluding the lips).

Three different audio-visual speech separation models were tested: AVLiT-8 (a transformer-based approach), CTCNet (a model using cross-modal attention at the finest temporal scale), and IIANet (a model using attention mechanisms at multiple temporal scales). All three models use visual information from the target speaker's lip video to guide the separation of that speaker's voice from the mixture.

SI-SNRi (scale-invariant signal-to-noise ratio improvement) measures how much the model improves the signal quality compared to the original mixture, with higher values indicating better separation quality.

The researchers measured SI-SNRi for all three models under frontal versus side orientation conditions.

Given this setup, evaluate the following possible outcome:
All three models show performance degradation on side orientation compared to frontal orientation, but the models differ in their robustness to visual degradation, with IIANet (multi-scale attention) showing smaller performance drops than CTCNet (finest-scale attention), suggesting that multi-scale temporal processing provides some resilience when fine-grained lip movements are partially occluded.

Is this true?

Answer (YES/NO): YES